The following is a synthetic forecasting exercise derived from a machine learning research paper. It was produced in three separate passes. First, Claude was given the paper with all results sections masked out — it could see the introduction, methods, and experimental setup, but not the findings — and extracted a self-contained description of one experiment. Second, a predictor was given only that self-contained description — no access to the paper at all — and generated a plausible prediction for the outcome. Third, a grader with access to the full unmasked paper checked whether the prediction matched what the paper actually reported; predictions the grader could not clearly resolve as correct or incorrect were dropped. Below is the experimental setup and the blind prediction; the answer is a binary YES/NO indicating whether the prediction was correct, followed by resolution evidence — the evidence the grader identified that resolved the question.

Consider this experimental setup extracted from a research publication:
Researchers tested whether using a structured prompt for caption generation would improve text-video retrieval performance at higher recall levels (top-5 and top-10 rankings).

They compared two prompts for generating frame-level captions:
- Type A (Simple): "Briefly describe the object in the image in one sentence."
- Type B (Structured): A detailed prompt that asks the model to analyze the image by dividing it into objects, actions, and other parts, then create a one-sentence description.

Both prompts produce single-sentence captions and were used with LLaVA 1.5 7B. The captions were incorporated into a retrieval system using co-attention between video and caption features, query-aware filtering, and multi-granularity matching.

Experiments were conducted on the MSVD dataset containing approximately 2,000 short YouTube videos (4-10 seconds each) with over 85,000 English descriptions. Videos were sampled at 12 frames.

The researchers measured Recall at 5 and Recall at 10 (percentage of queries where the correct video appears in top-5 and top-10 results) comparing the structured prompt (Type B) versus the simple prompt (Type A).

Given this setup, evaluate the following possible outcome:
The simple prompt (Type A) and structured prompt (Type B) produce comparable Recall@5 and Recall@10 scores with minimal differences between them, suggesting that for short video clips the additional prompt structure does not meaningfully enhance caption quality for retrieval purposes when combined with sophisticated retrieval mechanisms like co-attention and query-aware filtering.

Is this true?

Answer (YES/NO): YES